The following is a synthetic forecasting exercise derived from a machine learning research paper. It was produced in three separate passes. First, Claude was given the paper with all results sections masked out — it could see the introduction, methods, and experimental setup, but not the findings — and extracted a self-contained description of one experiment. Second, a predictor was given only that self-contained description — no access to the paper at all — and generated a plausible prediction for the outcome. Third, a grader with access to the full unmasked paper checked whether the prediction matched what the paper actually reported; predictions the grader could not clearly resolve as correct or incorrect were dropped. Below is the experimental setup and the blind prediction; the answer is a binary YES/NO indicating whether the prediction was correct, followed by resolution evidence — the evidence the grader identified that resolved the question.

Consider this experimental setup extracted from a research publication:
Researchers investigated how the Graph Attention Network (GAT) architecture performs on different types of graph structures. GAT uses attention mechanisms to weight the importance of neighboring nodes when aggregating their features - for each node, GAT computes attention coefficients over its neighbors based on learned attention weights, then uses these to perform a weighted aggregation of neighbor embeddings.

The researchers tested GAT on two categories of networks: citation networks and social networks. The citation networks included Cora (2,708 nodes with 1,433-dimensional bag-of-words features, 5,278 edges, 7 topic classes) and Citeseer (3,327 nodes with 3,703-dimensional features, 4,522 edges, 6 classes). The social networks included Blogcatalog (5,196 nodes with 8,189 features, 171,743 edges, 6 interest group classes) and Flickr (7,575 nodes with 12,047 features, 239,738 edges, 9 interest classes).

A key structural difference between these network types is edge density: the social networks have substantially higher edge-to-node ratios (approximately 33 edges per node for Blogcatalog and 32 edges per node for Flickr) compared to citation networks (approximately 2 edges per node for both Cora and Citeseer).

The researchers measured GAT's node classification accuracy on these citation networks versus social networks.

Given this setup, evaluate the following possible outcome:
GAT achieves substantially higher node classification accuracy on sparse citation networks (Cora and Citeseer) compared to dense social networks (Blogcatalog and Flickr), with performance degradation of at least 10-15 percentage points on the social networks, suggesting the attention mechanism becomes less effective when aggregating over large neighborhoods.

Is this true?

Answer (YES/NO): NO